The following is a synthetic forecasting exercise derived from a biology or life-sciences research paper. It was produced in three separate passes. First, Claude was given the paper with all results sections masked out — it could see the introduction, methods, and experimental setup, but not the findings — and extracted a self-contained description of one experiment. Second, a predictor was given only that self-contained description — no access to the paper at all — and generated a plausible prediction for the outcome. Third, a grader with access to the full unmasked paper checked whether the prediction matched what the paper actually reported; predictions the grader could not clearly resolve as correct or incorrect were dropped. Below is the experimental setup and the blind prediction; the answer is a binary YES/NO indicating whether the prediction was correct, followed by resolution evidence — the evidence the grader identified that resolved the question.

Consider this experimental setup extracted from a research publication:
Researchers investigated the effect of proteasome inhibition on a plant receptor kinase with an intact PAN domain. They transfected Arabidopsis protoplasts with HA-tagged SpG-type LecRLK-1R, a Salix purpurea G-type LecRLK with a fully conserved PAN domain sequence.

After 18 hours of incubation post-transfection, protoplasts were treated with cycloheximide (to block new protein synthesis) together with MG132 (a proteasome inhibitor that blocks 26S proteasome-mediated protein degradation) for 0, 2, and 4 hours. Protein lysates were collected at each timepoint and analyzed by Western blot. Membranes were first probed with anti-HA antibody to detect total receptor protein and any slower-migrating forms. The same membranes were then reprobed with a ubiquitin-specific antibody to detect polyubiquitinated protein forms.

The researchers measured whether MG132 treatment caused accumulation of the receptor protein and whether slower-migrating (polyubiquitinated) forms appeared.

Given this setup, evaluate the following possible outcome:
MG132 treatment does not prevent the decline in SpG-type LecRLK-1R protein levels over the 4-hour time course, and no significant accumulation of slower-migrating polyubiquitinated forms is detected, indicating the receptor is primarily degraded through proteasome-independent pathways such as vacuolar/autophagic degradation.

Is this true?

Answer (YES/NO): NO